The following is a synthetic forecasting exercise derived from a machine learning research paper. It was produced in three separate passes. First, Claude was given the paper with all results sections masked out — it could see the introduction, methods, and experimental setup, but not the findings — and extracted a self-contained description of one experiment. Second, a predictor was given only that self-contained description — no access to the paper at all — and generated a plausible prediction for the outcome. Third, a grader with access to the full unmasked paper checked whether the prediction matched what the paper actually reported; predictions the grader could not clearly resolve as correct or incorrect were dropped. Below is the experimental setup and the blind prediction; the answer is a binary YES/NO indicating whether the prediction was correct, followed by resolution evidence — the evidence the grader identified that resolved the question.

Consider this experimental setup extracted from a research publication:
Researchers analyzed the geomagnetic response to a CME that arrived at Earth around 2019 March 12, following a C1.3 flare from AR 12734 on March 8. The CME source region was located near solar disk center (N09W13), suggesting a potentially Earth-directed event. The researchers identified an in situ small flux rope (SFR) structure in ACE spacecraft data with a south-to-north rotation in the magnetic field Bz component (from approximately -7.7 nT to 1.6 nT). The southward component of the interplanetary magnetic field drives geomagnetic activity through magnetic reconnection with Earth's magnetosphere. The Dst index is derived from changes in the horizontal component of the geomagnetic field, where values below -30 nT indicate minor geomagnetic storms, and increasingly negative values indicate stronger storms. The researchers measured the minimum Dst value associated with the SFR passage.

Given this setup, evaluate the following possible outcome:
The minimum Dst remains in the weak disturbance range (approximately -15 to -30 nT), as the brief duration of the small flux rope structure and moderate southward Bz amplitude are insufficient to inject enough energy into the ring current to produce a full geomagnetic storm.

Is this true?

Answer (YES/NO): YES